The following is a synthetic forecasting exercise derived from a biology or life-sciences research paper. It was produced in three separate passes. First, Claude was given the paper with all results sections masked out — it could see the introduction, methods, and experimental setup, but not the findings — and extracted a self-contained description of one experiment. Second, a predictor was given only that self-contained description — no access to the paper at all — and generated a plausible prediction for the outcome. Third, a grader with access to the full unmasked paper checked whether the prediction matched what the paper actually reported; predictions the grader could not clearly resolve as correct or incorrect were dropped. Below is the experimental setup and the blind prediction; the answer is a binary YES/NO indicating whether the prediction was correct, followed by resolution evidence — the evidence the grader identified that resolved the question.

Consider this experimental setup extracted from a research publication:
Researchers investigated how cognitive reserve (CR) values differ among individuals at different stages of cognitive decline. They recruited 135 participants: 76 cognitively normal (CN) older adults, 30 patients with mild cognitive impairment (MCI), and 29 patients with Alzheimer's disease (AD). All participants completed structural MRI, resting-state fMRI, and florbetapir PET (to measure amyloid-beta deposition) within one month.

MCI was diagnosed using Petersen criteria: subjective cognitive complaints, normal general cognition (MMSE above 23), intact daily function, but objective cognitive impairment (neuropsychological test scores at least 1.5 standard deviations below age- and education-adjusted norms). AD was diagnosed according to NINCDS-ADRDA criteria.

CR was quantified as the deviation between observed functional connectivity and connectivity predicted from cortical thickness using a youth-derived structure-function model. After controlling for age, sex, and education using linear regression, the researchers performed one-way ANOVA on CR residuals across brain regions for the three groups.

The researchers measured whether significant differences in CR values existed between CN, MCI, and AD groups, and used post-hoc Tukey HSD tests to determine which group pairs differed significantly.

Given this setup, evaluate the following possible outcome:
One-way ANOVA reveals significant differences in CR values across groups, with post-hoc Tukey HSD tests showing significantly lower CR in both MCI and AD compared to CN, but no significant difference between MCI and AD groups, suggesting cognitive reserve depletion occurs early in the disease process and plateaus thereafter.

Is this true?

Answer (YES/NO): YES